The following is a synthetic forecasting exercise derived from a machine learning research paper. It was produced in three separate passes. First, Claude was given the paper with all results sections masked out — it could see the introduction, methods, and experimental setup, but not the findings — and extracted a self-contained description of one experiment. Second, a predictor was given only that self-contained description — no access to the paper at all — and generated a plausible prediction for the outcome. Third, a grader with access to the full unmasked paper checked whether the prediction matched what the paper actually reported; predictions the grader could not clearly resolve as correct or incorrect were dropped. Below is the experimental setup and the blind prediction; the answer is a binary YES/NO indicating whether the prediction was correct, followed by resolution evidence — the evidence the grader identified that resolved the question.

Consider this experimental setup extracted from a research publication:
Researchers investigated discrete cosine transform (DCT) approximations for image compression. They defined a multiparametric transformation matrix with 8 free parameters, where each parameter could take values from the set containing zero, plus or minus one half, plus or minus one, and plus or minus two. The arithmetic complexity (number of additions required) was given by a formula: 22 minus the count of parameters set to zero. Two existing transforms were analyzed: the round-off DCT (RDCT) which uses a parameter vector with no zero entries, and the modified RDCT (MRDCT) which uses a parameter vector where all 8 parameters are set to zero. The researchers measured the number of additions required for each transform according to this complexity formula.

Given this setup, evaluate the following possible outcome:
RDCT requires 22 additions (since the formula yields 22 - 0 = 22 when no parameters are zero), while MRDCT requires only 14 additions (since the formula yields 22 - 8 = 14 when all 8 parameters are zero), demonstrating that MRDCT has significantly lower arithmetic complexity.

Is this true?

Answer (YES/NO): YES